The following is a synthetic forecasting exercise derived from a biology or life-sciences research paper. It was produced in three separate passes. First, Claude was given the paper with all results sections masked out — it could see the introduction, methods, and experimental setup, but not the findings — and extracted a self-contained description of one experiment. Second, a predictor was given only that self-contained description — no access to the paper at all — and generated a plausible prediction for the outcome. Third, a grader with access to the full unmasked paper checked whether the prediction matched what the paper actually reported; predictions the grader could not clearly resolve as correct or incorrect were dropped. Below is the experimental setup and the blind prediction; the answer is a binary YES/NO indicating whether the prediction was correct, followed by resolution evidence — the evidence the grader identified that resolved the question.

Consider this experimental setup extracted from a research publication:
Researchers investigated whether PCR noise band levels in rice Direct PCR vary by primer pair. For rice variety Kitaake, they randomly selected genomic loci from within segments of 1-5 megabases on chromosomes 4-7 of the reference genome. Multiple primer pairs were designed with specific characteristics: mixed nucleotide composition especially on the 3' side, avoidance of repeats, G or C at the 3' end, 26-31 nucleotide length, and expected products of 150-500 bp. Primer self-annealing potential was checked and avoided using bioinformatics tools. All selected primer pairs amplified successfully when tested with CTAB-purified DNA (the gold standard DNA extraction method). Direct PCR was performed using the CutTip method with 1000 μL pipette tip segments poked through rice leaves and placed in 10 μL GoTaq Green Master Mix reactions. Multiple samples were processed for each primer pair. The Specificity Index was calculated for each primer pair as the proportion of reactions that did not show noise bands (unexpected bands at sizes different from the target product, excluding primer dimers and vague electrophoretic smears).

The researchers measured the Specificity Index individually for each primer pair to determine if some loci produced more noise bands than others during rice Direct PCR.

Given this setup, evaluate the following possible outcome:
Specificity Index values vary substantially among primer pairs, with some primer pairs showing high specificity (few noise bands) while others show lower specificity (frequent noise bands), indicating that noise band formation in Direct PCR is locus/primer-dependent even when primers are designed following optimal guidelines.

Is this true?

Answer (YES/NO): NO